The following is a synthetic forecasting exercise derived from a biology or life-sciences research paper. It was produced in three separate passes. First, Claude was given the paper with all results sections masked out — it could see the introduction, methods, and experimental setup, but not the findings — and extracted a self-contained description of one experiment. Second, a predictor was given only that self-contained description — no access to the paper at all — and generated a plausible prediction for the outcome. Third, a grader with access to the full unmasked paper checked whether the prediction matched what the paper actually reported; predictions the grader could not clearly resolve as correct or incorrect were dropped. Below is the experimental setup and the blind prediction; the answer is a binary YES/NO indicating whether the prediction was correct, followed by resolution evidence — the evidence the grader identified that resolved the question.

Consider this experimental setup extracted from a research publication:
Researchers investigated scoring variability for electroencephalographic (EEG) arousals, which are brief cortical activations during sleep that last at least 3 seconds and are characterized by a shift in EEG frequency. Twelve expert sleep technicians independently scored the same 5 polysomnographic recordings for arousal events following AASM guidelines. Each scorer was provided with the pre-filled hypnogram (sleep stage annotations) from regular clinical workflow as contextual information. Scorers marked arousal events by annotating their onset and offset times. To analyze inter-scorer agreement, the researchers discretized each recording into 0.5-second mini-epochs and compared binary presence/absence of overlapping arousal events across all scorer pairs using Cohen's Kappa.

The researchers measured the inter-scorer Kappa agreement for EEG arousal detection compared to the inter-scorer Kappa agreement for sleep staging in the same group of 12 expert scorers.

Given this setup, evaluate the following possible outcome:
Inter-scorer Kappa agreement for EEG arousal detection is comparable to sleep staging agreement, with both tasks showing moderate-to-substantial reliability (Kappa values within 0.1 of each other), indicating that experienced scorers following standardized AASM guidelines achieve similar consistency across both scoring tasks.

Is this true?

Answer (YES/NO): NO